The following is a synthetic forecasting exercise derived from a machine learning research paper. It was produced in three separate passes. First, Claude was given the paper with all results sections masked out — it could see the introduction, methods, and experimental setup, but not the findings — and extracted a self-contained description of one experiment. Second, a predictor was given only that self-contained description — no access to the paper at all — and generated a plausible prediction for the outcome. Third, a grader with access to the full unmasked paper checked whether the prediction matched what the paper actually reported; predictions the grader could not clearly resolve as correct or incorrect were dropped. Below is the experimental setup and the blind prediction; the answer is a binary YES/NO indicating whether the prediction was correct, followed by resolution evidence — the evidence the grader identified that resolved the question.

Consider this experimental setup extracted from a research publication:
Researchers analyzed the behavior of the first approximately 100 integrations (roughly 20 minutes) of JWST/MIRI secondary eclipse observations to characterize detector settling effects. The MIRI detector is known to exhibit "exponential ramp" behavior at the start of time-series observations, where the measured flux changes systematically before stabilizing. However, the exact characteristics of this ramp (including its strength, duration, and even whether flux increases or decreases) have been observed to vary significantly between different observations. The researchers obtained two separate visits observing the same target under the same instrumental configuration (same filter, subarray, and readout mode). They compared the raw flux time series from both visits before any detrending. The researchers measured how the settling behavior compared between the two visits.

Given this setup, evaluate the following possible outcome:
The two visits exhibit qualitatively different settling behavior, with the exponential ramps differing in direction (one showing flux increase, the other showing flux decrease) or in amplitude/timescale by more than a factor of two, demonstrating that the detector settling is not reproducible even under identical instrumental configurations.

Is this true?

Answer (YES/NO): NO